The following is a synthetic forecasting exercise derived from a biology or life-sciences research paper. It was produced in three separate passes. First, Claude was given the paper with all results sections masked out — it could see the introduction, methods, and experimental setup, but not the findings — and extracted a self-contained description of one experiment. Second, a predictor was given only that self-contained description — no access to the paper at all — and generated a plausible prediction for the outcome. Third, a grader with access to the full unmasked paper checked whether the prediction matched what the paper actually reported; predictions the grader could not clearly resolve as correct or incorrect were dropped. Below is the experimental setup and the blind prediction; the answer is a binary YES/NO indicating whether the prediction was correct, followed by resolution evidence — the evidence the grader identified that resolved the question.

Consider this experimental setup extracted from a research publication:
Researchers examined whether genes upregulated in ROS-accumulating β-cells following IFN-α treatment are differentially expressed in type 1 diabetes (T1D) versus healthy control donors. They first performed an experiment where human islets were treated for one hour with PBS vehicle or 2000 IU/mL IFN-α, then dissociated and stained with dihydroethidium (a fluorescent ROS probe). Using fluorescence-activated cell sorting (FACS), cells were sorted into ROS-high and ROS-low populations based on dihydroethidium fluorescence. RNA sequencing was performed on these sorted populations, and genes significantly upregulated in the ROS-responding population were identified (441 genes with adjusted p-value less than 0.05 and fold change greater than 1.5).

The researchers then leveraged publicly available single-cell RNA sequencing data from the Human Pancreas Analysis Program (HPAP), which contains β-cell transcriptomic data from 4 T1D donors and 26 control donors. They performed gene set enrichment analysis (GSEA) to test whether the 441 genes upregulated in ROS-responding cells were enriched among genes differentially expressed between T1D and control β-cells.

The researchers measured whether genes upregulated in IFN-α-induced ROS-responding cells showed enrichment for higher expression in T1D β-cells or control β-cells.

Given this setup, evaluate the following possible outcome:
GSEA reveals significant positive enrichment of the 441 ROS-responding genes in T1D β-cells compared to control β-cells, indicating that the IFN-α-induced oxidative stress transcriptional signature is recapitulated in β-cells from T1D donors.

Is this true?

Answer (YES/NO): NO